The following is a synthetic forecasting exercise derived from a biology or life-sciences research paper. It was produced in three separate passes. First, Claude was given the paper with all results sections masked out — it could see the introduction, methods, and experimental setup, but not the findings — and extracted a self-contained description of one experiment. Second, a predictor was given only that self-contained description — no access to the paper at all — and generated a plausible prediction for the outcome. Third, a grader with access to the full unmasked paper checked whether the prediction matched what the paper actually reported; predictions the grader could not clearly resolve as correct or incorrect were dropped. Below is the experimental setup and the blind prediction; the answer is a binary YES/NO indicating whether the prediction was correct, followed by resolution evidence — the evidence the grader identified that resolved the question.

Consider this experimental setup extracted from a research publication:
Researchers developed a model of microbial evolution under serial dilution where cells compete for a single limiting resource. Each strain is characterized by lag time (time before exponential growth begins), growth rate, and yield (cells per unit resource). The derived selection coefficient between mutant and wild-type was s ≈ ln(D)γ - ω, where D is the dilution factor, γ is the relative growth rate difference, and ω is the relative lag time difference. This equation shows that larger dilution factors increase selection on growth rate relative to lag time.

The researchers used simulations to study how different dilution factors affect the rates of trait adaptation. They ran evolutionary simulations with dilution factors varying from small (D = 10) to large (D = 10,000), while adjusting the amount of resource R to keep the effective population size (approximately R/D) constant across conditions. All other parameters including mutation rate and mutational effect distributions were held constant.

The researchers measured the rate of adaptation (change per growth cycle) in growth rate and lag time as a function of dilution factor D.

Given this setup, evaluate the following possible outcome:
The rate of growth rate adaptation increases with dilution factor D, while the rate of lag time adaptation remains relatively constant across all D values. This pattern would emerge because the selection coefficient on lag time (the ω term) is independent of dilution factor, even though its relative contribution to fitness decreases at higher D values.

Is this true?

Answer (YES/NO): NO